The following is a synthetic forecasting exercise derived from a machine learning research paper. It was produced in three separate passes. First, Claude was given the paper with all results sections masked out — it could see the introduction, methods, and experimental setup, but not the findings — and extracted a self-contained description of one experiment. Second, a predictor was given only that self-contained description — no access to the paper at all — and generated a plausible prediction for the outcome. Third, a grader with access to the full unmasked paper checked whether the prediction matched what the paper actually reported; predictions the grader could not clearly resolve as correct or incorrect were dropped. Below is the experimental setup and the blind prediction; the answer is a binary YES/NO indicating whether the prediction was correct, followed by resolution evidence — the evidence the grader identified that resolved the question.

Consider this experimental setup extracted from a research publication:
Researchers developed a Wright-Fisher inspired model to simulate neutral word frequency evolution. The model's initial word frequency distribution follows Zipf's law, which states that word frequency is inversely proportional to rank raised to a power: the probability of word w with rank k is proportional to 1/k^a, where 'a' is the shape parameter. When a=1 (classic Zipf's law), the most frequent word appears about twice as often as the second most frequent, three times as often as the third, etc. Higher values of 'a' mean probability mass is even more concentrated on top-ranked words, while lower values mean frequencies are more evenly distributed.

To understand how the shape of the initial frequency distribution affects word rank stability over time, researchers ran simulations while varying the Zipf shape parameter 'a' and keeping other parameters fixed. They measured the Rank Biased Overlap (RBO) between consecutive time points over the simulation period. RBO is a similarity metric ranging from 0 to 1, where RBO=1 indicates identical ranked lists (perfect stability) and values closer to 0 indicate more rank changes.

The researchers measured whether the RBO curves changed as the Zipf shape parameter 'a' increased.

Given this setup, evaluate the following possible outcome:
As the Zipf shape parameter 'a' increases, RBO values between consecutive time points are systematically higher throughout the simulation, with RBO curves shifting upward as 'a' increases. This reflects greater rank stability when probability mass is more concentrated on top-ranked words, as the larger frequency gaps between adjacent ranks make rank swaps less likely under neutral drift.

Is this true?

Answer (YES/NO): NO